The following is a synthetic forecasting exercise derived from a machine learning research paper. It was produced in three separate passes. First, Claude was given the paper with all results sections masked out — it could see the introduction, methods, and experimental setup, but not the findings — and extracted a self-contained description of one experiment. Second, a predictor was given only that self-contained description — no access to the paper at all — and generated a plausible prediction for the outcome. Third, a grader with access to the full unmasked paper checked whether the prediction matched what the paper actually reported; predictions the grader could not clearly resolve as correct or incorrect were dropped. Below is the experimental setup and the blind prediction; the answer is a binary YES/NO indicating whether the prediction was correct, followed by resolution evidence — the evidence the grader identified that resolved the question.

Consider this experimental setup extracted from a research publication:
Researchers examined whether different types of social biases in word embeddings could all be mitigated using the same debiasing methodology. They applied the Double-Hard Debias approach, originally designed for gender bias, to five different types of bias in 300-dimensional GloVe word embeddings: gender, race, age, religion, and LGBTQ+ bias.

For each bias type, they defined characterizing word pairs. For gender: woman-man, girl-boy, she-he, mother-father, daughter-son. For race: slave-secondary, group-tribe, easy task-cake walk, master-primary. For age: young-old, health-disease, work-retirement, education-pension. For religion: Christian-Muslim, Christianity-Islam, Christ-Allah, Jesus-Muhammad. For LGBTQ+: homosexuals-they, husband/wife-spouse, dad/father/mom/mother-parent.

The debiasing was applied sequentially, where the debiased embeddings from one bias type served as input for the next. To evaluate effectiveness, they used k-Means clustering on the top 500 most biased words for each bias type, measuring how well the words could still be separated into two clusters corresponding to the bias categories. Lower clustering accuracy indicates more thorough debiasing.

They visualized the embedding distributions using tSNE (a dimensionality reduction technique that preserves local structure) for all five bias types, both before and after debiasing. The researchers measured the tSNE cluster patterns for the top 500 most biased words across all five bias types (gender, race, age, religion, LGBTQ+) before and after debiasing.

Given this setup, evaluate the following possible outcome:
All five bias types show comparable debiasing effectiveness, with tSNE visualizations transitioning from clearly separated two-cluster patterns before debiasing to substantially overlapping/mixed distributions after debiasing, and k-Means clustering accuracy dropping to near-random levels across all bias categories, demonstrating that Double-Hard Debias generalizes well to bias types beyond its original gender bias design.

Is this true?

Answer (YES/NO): NO